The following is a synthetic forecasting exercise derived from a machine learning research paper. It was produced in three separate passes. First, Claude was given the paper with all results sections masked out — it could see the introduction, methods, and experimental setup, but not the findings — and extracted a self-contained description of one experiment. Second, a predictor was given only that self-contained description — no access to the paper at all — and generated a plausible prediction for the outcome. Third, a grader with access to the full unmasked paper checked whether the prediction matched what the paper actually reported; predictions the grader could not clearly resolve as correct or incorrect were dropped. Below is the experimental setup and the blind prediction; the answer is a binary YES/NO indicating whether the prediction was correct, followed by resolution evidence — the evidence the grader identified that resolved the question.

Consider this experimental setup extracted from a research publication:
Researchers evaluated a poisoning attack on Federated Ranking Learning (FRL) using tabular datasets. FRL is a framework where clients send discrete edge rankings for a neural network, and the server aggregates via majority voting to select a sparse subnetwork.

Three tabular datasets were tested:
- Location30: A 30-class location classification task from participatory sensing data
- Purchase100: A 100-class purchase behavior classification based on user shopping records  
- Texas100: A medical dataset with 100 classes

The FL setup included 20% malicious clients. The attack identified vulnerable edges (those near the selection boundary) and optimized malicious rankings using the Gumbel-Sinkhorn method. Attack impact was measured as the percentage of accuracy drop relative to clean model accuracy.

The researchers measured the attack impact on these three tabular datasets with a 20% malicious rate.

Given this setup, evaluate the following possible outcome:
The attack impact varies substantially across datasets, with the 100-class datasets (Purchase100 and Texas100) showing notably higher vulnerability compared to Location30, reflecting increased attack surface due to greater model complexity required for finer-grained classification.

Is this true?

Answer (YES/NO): NO